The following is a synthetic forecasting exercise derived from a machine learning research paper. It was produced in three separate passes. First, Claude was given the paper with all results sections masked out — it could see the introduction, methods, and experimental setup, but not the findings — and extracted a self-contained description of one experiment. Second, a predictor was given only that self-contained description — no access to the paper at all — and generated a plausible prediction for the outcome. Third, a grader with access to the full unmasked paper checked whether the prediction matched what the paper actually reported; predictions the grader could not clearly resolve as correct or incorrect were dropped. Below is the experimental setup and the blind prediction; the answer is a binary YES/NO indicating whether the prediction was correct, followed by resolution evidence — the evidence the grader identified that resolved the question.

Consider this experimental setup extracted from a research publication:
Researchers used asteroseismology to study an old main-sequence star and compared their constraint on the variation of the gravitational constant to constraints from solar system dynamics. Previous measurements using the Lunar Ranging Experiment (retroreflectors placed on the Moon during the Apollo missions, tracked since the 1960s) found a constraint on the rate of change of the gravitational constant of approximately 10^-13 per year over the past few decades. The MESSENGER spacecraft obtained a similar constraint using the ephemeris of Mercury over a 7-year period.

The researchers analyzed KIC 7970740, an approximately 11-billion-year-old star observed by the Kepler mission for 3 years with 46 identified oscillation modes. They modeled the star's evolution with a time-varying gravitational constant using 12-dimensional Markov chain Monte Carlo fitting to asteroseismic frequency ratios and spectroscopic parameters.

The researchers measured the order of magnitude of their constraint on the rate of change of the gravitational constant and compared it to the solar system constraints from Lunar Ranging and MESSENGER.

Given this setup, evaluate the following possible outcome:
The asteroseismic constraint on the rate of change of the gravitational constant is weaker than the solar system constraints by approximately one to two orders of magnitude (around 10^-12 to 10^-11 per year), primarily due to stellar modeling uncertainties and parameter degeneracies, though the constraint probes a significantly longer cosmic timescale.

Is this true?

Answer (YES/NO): YES